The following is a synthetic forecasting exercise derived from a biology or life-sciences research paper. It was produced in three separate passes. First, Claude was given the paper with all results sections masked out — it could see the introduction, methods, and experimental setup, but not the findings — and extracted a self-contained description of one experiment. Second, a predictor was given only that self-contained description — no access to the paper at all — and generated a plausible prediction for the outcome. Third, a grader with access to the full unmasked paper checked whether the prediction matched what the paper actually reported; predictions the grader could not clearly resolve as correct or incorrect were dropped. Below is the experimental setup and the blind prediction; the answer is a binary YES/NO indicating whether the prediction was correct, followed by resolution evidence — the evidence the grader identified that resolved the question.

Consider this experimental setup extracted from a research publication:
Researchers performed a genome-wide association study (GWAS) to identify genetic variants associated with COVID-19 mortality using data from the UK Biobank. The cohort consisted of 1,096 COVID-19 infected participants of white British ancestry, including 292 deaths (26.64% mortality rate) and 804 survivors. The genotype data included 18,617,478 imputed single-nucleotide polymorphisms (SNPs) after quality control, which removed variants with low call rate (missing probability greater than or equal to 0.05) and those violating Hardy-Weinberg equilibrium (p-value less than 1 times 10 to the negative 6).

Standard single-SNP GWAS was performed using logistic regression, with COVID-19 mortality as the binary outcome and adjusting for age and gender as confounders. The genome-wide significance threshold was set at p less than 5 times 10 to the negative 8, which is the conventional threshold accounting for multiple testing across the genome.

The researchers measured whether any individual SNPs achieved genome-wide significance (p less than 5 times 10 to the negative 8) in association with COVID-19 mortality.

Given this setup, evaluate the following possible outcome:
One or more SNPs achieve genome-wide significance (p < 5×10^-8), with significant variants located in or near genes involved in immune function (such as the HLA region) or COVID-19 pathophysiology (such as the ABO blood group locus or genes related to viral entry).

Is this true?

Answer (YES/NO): NO